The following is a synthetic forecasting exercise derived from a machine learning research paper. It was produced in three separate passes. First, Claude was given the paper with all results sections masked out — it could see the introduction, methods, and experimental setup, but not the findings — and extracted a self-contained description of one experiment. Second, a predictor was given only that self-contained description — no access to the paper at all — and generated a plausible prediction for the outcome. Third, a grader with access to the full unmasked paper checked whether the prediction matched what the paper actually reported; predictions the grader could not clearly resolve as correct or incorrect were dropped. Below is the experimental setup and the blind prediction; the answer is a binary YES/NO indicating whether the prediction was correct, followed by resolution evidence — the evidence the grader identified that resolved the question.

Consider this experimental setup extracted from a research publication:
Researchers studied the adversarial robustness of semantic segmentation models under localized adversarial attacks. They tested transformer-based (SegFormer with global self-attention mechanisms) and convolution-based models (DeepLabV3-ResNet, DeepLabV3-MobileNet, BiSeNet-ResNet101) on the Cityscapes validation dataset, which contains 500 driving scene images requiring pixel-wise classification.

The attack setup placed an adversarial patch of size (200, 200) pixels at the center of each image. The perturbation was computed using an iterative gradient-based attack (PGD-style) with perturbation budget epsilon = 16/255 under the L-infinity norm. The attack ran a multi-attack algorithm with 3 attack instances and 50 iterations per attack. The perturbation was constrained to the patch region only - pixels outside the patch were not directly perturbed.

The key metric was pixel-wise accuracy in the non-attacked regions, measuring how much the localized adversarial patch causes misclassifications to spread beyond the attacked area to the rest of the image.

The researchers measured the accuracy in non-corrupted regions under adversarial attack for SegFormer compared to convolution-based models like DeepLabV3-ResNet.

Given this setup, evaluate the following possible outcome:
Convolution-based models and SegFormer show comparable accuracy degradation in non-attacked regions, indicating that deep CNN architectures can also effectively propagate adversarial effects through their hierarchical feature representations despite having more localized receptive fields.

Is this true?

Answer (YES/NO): NO